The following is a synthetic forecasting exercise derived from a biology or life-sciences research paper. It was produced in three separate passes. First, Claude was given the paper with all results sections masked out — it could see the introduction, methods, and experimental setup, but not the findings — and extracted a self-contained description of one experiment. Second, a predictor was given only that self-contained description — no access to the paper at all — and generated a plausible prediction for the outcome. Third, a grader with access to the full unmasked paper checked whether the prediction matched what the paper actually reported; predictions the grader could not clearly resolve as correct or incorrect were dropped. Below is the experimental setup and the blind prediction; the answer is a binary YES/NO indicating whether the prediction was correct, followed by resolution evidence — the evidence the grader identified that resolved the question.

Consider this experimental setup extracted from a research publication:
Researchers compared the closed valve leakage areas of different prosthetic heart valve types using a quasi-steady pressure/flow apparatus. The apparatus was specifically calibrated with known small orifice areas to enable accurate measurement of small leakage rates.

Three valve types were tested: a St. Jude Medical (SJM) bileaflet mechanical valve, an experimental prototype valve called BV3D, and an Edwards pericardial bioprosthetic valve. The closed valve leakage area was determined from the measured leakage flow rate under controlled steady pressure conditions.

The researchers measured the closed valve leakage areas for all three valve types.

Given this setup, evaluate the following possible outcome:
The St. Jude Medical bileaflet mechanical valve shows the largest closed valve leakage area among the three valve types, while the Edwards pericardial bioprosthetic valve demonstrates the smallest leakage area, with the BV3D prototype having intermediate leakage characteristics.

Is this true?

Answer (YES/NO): NO